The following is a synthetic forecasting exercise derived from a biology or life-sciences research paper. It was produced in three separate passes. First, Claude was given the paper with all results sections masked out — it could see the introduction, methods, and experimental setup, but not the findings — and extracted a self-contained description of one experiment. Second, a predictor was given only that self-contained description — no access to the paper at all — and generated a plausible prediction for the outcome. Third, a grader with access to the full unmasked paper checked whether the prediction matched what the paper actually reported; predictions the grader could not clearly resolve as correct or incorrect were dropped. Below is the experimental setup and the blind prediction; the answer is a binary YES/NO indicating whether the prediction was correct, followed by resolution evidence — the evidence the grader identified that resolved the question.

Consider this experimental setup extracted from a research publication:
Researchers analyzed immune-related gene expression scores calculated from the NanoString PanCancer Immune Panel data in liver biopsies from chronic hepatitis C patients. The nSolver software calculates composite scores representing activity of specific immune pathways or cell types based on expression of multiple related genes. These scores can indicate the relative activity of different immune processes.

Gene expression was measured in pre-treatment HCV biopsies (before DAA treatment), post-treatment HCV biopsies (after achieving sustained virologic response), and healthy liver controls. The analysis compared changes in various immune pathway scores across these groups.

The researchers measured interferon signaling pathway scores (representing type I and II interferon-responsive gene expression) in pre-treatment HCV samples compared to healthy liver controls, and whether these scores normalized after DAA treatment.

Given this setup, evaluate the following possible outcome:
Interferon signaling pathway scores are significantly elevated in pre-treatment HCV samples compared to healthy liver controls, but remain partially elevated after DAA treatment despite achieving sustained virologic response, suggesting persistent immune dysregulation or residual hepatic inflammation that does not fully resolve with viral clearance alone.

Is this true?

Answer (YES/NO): NO